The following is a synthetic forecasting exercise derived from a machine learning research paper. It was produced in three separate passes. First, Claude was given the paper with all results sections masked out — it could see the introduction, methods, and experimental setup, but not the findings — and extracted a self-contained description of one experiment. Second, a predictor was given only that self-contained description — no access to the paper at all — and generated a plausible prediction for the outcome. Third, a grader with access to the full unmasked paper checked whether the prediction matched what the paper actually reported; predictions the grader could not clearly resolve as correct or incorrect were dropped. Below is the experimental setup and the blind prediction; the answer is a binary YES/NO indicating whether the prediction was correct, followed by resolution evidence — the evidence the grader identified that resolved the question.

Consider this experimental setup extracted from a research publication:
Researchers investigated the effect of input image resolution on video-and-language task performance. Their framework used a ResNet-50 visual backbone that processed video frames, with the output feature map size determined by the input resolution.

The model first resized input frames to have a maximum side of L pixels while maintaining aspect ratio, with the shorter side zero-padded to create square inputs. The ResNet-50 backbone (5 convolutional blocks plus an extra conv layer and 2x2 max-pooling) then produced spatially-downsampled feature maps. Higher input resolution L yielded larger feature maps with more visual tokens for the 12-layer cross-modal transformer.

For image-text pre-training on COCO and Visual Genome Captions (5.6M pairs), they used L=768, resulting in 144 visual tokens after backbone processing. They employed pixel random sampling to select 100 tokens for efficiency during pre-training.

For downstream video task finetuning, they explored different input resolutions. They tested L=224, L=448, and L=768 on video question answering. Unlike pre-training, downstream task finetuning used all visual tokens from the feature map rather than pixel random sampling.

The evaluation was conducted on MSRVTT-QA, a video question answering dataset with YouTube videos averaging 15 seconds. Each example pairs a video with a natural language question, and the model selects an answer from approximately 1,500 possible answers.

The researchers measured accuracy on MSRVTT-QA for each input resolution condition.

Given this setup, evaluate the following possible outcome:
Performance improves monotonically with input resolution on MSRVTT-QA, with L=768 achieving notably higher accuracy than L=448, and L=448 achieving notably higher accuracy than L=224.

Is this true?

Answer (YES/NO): NO